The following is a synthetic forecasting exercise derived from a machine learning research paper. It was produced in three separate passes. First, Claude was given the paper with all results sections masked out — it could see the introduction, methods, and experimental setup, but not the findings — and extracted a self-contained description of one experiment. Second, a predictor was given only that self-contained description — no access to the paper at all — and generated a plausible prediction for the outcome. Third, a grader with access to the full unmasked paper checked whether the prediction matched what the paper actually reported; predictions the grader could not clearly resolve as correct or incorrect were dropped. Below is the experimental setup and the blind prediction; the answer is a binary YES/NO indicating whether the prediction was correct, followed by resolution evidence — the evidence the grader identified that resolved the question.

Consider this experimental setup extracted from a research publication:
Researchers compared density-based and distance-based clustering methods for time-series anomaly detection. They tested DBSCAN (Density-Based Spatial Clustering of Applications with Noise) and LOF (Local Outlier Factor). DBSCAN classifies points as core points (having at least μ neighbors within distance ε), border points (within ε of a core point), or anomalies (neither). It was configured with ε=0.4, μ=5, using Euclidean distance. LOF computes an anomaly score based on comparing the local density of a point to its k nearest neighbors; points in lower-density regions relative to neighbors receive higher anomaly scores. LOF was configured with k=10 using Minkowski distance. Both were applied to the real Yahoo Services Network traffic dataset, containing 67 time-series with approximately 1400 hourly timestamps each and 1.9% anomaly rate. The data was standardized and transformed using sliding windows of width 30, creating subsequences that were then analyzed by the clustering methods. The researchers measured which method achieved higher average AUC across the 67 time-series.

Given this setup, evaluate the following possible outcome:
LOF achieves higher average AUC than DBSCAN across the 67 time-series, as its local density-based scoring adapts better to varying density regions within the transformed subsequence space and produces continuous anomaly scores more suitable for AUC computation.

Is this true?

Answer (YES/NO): YES